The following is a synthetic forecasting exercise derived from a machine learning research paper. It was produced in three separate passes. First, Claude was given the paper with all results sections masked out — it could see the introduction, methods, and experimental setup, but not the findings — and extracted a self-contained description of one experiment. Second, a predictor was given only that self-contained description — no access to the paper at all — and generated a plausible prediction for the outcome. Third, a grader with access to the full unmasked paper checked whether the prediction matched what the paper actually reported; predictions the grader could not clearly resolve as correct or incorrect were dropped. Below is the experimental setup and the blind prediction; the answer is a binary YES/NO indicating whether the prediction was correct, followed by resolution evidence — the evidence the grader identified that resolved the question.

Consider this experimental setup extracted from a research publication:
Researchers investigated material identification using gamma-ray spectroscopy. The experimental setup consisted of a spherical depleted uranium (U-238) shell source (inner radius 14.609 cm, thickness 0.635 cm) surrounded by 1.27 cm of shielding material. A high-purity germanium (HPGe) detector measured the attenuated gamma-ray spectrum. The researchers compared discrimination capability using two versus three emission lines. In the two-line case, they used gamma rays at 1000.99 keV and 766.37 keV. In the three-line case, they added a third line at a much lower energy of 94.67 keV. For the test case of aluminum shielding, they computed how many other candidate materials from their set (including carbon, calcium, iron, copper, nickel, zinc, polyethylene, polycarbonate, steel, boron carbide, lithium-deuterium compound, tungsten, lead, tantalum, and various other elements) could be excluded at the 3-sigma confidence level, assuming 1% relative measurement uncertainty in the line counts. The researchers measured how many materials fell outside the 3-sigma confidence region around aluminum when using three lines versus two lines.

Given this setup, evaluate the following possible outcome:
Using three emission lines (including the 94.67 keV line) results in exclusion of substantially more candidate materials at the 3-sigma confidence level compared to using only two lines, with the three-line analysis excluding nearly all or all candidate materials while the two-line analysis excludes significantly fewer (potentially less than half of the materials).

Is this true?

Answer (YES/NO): NO